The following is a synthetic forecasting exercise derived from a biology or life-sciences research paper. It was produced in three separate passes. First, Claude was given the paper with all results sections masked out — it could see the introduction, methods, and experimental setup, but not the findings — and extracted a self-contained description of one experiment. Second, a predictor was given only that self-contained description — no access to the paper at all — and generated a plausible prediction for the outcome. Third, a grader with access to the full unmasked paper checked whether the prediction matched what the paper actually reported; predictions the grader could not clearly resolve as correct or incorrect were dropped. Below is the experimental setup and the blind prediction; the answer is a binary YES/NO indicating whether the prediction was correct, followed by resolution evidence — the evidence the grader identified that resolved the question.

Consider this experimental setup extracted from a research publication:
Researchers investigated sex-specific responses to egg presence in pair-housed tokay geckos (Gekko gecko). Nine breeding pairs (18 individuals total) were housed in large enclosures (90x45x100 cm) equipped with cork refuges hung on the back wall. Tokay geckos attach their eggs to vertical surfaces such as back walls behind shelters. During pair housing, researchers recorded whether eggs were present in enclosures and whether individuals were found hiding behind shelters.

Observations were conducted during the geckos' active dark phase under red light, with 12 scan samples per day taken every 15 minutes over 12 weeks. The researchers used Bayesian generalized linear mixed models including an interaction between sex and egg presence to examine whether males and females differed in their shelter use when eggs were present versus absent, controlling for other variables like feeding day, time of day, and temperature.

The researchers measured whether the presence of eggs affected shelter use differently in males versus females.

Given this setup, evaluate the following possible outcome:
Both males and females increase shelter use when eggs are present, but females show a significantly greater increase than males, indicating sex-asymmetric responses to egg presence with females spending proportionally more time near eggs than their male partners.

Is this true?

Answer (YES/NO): NO